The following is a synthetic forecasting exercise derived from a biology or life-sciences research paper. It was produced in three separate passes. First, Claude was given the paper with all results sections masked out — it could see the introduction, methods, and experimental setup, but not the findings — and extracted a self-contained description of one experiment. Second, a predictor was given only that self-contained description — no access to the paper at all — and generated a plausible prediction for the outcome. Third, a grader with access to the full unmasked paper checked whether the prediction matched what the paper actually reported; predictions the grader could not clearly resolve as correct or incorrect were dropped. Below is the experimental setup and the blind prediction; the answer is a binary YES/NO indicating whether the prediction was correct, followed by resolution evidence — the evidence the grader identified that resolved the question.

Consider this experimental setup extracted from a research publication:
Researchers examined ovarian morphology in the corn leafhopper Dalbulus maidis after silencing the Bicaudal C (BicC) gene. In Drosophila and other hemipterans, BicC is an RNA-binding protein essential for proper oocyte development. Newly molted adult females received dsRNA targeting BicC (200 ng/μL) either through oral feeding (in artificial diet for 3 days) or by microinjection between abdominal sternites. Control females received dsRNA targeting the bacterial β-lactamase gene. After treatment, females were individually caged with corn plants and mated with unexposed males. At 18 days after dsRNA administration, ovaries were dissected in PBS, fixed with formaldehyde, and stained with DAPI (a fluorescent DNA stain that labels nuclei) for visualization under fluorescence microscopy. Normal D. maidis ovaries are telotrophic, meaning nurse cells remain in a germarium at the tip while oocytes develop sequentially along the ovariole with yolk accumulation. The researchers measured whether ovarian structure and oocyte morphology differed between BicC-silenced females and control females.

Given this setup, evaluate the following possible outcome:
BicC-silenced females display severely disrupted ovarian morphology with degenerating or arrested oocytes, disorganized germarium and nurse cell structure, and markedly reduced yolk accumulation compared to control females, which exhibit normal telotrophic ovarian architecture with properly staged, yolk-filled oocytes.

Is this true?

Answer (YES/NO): NO